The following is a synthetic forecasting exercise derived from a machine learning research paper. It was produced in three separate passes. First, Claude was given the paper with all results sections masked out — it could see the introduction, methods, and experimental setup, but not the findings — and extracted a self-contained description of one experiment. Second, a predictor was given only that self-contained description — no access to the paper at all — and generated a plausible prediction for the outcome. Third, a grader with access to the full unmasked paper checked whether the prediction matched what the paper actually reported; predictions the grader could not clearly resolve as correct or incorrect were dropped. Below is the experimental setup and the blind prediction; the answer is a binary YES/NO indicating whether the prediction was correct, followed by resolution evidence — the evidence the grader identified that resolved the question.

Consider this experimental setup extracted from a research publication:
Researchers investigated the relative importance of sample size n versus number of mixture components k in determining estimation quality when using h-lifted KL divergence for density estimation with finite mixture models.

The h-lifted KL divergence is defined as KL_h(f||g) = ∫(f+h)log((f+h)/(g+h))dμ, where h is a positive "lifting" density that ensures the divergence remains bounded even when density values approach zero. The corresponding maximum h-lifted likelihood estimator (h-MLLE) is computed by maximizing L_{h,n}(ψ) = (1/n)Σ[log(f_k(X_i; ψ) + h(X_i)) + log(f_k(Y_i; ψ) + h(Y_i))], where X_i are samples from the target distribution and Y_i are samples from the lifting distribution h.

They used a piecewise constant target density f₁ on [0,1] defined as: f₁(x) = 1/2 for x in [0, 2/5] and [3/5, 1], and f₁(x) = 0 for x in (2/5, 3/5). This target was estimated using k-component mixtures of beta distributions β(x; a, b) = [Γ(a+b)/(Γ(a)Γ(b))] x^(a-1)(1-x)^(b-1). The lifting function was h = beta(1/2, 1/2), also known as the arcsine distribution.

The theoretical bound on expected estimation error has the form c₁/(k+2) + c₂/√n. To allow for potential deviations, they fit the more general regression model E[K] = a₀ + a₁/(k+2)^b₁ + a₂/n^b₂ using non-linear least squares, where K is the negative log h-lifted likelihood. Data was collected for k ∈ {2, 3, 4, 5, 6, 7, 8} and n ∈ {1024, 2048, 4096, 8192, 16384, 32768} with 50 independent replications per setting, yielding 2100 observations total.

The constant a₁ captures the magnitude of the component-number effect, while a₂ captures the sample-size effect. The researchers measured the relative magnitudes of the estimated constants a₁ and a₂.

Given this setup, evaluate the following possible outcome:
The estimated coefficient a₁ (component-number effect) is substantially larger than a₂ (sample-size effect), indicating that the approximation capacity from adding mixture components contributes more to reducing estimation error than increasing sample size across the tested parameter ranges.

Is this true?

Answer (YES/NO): NO